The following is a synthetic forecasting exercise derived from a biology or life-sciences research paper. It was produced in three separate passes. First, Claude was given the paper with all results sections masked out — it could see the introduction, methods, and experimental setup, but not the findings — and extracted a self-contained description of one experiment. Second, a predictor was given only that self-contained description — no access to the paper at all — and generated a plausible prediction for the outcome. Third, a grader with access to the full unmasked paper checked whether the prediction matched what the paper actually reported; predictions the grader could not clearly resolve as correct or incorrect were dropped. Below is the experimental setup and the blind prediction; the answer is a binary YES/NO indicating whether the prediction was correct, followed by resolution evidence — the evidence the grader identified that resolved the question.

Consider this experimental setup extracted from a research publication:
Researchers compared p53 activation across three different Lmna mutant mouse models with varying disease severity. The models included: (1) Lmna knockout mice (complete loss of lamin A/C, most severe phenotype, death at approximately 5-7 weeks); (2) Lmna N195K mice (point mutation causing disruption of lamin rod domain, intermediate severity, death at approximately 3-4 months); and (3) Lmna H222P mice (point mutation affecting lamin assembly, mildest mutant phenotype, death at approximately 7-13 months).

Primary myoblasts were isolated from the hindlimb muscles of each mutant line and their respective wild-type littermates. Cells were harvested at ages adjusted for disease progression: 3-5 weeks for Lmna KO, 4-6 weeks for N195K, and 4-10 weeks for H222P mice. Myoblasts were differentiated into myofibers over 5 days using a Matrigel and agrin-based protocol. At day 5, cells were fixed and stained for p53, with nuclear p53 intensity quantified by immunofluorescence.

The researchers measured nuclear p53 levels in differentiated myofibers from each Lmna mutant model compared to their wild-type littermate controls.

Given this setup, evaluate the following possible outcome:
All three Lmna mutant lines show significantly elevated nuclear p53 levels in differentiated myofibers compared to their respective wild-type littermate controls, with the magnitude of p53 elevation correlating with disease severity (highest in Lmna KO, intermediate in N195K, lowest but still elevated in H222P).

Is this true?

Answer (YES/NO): NO